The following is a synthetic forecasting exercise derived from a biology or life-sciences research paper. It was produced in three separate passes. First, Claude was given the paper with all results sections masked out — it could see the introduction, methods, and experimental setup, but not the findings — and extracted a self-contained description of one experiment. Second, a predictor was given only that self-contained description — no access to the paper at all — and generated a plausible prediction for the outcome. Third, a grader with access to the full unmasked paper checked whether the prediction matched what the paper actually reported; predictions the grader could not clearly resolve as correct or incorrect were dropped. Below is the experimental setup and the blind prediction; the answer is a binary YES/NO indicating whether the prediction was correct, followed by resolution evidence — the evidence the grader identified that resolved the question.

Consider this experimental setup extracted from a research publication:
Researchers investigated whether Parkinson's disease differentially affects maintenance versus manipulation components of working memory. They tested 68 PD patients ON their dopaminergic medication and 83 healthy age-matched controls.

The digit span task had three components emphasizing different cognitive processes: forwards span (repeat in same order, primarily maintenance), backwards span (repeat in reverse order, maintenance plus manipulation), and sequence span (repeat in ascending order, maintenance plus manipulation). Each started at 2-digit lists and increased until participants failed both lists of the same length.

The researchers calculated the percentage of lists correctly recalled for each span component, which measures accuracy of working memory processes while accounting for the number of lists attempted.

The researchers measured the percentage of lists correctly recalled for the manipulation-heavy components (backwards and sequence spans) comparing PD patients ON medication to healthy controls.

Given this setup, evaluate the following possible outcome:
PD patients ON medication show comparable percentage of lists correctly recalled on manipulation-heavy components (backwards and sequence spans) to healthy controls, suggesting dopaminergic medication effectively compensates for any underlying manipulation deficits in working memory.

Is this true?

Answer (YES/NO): NO